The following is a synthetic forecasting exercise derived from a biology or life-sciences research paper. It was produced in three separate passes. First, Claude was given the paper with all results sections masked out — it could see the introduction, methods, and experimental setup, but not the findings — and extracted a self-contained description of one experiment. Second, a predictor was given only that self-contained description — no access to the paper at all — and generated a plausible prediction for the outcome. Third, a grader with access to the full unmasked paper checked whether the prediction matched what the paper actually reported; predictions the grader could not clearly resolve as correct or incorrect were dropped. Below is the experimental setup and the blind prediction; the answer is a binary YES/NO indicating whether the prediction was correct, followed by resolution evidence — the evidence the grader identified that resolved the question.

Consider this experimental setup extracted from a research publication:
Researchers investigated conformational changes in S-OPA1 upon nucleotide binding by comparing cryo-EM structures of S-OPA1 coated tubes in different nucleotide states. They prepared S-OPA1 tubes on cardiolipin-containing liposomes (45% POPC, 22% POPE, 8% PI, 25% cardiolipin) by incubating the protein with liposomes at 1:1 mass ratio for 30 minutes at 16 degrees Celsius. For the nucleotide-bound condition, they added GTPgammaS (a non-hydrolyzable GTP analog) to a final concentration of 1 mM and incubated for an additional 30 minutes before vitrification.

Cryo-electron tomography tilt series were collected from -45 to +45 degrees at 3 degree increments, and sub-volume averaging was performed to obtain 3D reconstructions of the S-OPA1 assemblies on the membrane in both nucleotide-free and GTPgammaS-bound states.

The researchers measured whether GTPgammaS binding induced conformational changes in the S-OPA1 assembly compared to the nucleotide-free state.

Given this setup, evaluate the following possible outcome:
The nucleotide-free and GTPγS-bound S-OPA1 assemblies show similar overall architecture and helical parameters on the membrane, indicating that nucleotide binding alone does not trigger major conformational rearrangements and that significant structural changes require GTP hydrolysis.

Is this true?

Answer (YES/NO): NO